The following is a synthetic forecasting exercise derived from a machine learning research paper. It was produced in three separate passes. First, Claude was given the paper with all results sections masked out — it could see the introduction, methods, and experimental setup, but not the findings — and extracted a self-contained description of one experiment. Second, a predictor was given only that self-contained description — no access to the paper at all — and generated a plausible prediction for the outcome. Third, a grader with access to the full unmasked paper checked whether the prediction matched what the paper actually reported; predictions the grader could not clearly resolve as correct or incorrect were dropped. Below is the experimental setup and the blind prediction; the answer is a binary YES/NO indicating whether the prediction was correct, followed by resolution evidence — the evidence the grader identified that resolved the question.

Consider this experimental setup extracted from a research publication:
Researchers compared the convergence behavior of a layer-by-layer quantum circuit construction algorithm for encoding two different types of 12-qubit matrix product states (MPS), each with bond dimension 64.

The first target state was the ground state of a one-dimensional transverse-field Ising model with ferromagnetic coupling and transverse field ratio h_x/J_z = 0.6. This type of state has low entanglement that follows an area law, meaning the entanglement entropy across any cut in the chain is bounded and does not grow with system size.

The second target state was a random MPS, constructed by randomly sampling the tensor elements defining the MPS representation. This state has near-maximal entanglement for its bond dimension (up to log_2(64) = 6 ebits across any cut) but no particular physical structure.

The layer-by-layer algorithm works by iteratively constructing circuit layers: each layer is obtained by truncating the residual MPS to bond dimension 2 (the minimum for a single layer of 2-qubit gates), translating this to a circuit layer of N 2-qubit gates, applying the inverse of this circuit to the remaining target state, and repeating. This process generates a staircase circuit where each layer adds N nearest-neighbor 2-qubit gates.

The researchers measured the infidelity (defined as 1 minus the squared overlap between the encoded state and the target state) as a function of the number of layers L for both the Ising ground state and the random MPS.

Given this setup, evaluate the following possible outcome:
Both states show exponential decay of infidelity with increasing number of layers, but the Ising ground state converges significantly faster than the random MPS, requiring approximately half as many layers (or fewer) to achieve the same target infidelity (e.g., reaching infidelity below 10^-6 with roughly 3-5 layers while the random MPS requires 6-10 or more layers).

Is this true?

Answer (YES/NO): NO